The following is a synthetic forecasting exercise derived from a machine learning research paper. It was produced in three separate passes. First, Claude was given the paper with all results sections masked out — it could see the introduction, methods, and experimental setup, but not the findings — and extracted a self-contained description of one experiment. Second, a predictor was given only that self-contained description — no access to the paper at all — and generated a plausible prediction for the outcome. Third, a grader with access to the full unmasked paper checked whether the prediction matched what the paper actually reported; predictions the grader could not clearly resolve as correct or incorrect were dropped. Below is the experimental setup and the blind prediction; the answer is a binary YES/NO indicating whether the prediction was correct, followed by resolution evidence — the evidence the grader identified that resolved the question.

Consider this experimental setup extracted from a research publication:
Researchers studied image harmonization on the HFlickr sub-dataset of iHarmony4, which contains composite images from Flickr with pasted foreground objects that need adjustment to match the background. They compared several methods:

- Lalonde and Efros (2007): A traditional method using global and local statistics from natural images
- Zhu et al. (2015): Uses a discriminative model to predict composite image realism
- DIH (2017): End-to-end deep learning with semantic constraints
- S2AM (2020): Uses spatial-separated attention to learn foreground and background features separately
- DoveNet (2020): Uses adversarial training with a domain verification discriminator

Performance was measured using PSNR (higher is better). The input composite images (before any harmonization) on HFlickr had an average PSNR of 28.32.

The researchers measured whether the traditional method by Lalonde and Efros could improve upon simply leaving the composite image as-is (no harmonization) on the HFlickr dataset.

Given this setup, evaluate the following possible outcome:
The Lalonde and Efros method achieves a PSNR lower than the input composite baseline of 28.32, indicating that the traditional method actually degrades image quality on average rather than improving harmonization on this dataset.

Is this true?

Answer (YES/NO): YES